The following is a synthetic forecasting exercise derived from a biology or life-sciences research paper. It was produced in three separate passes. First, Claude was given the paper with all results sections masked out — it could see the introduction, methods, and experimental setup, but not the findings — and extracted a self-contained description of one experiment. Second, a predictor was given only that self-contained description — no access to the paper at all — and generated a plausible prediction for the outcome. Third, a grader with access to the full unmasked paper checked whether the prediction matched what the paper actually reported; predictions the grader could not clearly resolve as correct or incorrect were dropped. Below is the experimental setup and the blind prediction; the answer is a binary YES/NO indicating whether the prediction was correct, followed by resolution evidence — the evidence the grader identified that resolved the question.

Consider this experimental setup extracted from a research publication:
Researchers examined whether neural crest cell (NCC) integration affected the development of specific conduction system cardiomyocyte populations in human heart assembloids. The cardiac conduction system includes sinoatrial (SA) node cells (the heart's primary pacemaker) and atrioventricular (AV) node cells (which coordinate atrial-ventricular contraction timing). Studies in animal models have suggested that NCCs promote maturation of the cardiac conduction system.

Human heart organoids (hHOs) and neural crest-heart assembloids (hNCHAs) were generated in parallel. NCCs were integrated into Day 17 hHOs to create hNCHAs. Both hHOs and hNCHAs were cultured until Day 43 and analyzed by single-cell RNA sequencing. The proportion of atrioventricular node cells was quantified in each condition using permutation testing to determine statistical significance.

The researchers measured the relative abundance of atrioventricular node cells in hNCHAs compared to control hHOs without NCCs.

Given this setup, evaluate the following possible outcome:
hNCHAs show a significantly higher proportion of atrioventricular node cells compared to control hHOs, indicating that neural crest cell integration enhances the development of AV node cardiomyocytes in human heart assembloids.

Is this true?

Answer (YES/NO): YES